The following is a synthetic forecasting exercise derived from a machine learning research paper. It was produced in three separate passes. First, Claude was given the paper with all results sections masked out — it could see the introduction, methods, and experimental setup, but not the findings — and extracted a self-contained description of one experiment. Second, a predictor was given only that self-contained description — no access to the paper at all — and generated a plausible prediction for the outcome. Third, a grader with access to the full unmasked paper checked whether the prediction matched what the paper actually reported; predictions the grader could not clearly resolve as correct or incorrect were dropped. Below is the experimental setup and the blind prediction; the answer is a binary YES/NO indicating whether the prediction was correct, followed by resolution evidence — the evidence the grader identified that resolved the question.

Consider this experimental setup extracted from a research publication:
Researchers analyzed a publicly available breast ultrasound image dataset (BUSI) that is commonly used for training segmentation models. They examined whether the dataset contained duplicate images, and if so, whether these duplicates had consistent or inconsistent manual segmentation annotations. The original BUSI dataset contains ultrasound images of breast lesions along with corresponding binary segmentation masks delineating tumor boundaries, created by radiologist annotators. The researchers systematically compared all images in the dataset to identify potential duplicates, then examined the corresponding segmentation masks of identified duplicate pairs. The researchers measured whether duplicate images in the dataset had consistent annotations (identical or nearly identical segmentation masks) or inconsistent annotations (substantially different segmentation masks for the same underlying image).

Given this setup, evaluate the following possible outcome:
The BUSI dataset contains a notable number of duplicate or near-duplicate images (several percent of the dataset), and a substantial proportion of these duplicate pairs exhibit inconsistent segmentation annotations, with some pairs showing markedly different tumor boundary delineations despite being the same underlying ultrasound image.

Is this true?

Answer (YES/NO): YES